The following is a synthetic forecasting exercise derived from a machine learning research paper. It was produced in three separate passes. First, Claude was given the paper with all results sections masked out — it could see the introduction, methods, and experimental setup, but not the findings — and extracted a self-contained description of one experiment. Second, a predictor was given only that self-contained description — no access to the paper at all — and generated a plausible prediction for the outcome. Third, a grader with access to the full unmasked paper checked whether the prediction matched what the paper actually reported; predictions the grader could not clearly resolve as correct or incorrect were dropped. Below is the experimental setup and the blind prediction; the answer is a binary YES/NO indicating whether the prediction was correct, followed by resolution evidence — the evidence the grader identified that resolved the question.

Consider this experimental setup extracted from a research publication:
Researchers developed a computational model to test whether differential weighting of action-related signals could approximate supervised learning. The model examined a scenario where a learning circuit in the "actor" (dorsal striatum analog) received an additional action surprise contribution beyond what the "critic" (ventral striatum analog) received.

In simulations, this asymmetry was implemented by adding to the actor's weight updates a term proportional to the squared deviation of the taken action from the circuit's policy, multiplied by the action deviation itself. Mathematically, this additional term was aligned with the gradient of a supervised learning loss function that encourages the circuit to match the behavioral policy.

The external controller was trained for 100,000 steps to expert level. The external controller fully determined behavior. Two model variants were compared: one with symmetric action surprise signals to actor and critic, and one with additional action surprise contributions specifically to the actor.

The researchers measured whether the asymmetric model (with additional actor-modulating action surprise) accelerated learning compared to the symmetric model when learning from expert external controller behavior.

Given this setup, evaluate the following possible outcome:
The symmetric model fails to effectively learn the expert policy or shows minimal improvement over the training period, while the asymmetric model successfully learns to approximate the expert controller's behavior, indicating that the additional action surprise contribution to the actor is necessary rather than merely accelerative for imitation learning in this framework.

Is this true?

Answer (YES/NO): NO